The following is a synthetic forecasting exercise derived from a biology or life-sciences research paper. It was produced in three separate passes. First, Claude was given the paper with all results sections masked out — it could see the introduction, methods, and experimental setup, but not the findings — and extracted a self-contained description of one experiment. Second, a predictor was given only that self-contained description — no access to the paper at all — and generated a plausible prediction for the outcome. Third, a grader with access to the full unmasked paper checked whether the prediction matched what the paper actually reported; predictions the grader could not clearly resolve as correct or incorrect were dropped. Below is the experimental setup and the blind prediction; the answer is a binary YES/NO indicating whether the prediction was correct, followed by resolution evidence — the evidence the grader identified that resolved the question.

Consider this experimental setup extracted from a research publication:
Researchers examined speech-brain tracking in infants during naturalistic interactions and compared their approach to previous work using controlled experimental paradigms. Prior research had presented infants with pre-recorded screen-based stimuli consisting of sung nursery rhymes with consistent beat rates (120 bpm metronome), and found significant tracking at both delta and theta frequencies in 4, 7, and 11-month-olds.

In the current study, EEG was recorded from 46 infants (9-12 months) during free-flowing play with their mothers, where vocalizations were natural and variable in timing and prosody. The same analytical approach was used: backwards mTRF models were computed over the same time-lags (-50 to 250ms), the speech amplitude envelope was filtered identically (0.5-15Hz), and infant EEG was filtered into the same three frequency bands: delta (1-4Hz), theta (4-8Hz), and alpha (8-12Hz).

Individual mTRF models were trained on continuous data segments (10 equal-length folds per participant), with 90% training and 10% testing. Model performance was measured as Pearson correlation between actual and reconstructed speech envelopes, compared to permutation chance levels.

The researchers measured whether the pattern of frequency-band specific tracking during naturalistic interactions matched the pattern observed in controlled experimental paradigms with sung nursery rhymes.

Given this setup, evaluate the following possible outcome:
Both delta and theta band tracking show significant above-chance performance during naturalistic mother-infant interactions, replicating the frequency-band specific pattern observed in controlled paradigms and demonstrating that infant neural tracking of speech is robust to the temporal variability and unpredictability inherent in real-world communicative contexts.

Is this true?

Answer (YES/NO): NO